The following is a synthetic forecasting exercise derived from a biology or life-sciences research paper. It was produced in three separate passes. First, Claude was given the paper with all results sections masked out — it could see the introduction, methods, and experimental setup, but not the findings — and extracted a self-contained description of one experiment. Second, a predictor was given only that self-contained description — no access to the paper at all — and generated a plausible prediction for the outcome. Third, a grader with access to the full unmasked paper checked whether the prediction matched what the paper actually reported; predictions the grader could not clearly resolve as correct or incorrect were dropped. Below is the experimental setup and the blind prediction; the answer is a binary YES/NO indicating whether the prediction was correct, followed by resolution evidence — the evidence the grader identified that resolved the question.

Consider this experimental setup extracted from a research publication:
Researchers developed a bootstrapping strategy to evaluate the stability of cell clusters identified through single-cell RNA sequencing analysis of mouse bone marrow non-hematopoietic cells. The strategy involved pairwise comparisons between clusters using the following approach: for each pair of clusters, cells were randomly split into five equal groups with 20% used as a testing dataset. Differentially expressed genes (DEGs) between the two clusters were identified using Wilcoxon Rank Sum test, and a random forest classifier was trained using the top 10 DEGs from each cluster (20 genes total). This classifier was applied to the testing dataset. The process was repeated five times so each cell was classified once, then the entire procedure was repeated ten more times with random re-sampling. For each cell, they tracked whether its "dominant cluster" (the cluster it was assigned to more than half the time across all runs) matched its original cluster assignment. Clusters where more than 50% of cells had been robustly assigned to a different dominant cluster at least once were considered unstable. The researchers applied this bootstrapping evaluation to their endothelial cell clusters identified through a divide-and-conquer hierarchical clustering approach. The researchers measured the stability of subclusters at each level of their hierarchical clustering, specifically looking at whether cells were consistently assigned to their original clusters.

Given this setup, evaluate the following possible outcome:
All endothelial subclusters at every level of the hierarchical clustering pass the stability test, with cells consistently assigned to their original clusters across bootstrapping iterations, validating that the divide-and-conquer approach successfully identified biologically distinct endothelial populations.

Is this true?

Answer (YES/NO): NO